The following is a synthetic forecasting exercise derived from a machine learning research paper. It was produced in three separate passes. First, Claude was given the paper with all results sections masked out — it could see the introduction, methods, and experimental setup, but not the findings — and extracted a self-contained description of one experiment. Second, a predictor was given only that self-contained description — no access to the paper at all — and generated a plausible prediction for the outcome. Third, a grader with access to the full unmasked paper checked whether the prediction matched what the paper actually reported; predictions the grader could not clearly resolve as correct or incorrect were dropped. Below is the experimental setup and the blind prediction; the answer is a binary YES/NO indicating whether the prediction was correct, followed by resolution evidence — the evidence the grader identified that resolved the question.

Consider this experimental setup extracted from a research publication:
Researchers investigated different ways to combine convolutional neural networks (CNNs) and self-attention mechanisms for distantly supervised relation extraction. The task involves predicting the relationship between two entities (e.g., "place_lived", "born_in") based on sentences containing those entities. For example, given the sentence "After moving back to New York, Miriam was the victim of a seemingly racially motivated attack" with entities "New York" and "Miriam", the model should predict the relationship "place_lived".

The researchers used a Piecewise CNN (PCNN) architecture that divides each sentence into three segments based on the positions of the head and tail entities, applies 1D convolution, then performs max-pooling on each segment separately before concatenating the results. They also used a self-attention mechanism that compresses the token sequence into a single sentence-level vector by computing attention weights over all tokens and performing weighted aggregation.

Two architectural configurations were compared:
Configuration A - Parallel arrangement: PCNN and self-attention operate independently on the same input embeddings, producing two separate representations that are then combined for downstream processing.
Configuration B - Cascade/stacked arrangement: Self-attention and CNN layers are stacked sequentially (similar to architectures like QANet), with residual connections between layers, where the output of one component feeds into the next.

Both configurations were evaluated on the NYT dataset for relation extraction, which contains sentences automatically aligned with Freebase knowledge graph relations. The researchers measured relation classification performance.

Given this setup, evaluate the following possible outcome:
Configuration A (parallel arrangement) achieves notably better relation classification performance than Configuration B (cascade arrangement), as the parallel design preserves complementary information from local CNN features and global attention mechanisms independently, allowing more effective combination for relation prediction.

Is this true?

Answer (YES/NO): YES